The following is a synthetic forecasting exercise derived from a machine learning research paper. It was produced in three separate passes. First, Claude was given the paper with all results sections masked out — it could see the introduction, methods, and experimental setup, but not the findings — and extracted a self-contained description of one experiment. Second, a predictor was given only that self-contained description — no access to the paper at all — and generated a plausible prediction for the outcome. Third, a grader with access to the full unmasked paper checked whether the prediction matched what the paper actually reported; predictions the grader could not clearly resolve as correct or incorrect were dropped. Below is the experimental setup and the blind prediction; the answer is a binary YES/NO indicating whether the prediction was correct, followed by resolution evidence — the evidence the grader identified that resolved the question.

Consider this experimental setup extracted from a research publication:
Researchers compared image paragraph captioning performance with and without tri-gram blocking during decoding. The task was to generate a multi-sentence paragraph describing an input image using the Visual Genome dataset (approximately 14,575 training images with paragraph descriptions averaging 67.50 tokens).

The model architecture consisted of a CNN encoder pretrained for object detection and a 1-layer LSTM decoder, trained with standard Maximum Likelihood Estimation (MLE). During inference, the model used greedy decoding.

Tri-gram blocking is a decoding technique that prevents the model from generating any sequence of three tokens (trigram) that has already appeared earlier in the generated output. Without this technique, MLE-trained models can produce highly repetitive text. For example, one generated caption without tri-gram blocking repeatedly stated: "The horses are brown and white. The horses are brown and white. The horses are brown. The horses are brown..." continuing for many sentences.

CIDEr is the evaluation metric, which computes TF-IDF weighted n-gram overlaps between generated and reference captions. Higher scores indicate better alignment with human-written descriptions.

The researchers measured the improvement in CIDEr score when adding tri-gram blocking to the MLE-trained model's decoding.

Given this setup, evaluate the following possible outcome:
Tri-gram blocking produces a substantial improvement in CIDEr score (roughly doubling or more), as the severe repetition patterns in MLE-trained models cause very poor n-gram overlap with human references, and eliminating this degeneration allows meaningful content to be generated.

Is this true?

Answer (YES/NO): YES